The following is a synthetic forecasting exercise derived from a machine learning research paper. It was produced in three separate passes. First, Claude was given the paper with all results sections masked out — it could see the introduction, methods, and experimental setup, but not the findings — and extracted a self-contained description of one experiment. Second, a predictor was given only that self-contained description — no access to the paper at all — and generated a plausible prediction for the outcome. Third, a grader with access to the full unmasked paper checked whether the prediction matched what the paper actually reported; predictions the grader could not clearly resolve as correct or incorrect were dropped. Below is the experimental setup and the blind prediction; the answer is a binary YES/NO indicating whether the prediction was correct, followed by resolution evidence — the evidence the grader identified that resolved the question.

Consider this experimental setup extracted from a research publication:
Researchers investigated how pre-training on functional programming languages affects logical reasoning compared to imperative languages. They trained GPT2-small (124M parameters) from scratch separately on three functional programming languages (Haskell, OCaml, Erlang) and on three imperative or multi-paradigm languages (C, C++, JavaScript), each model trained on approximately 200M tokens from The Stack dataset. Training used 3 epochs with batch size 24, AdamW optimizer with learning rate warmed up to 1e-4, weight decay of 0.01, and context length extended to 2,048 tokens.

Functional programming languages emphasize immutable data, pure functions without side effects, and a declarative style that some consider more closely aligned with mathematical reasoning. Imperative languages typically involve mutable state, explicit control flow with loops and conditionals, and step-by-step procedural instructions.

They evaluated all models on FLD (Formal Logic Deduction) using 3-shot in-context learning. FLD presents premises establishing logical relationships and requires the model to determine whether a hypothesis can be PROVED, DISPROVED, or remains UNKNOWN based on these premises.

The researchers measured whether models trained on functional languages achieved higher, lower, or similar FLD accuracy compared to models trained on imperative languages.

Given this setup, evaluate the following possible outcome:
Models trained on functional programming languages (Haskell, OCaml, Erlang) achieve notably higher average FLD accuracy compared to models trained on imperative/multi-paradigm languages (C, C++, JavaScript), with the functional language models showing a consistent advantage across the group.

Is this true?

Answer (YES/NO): NO